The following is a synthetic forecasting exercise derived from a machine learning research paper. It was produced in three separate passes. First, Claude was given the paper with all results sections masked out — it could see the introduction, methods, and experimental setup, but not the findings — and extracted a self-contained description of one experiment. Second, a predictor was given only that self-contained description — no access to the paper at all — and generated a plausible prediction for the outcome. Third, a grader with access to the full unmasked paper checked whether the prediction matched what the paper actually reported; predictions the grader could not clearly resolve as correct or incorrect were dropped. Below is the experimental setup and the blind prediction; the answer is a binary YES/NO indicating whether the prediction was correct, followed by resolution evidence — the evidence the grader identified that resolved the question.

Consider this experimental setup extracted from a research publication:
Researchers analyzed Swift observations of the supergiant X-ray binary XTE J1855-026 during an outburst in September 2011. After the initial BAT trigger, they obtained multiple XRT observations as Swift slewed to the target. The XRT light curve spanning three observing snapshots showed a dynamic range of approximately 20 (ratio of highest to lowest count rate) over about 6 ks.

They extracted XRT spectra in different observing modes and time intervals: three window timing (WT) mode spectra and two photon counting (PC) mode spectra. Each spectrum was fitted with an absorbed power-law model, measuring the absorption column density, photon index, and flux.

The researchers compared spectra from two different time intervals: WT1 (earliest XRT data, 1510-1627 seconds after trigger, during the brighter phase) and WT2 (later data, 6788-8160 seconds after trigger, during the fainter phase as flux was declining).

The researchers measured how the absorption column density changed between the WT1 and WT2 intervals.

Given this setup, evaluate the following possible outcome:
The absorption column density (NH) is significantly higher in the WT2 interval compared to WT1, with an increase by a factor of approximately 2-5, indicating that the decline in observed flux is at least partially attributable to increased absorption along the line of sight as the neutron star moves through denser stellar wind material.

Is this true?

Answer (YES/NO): YES